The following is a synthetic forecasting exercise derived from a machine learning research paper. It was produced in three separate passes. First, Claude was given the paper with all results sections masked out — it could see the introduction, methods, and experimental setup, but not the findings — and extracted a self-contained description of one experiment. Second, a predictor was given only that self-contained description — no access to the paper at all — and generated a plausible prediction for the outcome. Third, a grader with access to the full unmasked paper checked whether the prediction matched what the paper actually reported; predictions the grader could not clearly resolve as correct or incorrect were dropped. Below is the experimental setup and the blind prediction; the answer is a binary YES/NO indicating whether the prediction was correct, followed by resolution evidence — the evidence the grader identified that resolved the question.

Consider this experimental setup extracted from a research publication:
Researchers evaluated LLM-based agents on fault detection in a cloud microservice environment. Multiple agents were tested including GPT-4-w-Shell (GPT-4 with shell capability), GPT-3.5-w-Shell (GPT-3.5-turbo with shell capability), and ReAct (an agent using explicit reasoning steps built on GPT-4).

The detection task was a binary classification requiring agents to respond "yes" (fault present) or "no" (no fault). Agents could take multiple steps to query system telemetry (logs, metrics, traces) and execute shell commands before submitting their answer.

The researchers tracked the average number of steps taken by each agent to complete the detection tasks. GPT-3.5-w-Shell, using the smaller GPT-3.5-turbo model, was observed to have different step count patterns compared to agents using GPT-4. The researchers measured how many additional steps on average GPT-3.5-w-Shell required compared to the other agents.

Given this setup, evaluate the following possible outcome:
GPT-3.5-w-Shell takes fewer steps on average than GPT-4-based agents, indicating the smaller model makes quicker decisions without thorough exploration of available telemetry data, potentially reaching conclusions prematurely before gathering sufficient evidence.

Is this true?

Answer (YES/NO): NO